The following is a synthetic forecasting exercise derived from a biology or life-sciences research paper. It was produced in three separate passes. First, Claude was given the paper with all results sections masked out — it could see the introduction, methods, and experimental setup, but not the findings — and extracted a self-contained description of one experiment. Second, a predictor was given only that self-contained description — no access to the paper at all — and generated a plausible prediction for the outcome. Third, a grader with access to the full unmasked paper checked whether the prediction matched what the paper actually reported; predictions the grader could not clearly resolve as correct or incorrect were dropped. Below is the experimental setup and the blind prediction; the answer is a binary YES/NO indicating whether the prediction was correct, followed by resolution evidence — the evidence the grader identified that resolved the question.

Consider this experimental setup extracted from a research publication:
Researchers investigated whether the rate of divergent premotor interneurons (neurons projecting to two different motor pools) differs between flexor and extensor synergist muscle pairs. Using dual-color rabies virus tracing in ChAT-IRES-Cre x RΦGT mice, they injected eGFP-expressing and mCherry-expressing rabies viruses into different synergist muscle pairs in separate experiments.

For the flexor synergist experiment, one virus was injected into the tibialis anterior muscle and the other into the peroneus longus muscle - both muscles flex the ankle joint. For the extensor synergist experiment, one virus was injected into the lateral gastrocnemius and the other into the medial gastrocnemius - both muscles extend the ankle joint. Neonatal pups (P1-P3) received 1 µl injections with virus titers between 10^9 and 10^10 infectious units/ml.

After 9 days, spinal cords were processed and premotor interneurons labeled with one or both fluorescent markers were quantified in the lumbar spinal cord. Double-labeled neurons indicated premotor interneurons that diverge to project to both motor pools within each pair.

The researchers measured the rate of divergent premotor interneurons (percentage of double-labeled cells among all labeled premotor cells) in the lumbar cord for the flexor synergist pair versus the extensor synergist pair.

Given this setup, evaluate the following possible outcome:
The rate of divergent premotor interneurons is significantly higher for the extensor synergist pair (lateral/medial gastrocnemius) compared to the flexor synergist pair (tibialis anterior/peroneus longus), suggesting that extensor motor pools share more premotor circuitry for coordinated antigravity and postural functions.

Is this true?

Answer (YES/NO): NO